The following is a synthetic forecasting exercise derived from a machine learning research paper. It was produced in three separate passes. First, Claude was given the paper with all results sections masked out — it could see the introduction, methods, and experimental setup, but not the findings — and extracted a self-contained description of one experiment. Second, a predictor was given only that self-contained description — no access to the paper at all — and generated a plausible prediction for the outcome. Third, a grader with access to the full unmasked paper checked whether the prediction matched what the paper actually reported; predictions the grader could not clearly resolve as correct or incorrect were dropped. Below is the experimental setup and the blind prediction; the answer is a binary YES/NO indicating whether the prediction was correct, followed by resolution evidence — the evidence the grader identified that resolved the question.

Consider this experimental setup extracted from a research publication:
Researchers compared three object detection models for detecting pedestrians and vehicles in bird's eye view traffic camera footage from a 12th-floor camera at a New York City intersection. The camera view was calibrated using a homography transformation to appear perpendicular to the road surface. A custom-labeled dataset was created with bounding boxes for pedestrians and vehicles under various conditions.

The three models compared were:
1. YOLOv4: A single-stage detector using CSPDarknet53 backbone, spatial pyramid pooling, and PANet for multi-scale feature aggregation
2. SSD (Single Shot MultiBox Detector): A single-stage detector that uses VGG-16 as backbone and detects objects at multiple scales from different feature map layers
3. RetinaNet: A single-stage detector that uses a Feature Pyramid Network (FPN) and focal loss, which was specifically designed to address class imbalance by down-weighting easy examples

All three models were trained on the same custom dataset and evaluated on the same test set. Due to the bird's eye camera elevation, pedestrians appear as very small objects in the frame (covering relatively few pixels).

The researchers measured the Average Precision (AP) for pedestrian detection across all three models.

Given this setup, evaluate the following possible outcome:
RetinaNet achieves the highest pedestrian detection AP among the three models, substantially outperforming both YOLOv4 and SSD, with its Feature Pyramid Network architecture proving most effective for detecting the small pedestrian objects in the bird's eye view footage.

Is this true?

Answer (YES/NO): NO